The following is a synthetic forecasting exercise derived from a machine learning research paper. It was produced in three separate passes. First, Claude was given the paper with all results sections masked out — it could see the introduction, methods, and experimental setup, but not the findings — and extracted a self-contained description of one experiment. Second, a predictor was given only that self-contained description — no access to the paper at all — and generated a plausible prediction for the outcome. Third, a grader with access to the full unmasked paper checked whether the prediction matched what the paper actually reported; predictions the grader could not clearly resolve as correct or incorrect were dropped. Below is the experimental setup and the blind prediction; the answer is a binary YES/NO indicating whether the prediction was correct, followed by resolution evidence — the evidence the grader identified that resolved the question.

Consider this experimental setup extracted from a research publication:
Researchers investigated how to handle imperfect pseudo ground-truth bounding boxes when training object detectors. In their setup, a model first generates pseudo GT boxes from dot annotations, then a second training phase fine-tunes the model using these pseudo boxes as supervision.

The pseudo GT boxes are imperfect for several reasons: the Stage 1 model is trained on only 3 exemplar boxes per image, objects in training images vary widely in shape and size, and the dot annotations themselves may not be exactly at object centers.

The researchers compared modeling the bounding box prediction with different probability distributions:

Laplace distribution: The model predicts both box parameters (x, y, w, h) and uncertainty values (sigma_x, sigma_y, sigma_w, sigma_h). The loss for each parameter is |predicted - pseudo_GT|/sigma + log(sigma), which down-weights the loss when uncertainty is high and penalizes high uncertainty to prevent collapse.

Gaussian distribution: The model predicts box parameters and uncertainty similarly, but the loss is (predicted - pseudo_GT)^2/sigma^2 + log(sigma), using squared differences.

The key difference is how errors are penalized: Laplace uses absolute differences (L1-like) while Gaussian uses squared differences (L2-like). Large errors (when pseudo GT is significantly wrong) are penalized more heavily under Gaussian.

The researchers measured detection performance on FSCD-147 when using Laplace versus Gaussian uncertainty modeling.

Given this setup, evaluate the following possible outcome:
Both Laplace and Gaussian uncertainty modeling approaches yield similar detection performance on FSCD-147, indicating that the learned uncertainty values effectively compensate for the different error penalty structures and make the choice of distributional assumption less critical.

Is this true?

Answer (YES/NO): NO